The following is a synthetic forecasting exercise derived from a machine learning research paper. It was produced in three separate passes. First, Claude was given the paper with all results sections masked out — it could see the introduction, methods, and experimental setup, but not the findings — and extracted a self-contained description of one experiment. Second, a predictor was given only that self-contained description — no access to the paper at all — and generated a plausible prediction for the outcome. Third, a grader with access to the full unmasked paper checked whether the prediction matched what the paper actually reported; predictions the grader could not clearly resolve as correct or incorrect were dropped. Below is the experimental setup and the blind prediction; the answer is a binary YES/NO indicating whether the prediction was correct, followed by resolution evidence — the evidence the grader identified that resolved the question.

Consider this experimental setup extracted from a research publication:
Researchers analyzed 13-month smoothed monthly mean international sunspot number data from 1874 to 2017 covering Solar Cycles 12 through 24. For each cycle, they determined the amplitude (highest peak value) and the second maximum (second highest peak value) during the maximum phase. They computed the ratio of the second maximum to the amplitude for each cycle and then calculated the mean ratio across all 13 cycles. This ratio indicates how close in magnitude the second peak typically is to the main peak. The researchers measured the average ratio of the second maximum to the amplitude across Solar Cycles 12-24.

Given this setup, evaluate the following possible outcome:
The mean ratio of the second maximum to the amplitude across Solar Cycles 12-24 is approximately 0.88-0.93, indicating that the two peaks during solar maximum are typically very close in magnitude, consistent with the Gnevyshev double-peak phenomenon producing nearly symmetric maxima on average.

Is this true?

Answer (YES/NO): YES